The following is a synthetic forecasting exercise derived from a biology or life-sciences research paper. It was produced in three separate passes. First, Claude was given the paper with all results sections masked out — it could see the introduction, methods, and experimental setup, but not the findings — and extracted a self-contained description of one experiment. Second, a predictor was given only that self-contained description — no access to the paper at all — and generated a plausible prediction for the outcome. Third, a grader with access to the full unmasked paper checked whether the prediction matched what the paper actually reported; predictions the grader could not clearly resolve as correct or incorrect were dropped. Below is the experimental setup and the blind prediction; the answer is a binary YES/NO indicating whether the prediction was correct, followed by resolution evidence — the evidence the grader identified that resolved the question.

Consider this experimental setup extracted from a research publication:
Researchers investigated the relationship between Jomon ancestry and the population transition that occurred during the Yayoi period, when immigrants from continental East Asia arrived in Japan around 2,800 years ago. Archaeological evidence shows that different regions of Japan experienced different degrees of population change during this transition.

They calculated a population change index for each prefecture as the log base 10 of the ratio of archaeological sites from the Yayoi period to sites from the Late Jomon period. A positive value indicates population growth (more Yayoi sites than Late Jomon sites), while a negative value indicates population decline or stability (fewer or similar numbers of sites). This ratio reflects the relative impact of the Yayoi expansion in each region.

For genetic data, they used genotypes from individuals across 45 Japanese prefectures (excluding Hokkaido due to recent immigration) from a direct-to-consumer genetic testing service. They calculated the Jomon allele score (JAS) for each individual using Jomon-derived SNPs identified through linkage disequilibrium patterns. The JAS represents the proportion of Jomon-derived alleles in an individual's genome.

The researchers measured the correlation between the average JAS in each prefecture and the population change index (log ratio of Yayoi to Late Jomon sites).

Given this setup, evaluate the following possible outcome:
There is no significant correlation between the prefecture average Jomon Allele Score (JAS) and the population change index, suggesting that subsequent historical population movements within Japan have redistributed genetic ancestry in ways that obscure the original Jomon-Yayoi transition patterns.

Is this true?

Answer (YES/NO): NO